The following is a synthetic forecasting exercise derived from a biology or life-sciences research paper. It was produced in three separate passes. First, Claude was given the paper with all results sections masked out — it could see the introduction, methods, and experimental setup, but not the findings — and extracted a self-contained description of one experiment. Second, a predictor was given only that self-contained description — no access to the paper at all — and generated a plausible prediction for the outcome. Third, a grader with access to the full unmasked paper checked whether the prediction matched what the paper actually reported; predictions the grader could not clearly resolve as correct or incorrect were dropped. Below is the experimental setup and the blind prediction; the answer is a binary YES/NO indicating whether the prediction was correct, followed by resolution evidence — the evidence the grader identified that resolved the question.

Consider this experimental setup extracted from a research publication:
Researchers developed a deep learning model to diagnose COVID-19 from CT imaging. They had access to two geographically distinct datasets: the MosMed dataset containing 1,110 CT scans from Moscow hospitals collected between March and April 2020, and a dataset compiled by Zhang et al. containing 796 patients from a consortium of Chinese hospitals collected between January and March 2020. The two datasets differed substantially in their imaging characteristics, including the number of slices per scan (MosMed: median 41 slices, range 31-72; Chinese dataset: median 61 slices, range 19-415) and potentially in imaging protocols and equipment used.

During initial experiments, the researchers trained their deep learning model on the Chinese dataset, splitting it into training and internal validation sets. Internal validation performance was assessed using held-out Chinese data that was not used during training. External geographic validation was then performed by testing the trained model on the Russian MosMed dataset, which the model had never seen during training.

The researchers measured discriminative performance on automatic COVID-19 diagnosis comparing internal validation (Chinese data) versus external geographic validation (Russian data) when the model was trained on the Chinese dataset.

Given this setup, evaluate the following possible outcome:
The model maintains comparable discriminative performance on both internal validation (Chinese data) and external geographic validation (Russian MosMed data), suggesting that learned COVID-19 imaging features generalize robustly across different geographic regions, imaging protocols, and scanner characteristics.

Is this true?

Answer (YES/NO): NO